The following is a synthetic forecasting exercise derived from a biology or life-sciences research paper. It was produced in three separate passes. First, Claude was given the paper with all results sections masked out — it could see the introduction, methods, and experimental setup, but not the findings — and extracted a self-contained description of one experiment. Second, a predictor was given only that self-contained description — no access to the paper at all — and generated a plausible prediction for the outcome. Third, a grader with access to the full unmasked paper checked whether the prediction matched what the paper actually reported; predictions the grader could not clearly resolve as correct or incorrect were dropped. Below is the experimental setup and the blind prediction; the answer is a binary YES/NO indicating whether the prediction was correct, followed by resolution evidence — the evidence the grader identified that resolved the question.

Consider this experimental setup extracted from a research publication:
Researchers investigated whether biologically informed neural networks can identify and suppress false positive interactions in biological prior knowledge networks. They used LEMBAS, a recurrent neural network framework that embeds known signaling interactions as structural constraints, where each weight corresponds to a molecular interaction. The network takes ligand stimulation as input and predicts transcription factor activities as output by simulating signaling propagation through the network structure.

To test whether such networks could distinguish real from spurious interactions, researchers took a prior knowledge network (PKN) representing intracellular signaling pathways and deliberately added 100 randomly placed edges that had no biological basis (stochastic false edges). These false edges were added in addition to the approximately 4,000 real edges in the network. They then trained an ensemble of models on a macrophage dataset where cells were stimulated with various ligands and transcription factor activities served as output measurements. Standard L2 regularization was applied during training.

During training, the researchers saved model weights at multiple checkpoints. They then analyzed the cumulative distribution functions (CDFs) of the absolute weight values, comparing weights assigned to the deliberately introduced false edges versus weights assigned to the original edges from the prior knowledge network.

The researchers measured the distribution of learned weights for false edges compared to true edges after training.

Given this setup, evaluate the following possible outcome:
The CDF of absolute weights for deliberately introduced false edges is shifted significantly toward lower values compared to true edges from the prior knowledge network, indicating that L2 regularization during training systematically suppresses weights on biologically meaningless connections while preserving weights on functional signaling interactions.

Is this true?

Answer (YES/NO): NO